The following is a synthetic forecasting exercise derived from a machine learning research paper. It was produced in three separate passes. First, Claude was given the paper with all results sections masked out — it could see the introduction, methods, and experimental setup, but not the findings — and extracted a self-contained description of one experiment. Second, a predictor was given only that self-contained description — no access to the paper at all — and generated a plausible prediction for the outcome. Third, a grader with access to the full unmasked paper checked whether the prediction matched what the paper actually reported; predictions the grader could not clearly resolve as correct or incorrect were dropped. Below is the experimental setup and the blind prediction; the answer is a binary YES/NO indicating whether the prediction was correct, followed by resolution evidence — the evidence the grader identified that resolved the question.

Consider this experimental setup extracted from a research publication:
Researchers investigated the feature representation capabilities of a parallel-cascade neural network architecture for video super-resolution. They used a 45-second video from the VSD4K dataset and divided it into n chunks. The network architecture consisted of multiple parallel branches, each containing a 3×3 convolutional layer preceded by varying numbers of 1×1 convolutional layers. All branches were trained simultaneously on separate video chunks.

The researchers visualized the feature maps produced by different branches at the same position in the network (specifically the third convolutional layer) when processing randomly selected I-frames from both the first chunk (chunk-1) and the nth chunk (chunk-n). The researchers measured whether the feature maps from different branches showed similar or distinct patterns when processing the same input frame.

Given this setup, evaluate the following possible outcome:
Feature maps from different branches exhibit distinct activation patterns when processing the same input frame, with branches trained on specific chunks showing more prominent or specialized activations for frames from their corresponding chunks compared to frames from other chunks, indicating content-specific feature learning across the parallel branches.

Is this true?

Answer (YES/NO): NO